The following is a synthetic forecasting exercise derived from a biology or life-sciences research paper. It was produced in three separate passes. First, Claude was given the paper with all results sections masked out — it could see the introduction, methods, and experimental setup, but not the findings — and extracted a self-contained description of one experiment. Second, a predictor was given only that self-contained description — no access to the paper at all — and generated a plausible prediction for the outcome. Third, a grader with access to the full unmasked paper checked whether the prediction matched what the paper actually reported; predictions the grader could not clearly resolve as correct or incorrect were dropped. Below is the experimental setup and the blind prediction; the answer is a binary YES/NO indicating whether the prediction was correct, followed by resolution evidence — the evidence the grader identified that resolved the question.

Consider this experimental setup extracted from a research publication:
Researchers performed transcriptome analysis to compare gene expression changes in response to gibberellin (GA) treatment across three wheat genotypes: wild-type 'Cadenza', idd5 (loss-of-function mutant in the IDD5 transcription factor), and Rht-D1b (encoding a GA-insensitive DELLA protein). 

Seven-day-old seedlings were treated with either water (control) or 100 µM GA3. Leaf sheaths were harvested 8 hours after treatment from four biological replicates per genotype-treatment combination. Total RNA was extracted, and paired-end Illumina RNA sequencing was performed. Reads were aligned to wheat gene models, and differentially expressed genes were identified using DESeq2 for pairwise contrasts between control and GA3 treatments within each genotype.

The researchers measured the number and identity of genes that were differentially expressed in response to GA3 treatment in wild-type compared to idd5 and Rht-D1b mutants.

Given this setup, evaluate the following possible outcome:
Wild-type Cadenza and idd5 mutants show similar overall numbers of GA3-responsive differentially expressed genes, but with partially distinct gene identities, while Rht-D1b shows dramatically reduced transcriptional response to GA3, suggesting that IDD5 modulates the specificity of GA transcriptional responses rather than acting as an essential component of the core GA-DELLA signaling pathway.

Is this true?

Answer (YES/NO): NO